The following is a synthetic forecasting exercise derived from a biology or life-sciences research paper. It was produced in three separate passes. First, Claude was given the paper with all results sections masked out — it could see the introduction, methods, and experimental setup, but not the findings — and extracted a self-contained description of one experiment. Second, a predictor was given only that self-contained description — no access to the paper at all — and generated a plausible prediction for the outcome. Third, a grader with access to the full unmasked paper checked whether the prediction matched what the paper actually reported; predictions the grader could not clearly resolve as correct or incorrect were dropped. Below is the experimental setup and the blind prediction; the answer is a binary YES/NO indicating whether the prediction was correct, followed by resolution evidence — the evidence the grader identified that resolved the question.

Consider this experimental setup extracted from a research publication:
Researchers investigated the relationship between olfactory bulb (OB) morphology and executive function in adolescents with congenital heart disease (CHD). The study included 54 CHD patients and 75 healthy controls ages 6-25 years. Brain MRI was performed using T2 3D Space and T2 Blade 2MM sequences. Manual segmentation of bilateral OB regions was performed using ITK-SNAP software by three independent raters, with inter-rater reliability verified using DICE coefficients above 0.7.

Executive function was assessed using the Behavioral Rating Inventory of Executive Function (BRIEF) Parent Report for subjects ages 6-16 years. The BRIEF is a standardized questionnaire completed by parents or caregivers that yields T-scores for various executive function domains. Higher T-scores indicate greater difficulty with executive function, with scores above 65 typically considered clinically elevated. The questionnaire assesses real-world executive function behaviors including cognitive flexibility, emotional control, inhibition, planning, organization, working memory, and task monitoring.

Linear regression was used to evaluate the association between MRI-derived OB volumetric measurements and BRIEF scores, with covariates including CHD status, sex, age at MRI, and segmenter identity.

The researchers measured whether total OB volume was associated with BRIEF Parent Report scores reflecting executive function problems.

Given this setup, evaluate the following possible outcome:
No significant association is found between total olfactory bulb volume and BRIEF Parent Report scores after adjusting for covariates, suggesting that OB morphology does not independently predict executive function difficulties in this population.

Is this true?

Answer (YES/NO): NO